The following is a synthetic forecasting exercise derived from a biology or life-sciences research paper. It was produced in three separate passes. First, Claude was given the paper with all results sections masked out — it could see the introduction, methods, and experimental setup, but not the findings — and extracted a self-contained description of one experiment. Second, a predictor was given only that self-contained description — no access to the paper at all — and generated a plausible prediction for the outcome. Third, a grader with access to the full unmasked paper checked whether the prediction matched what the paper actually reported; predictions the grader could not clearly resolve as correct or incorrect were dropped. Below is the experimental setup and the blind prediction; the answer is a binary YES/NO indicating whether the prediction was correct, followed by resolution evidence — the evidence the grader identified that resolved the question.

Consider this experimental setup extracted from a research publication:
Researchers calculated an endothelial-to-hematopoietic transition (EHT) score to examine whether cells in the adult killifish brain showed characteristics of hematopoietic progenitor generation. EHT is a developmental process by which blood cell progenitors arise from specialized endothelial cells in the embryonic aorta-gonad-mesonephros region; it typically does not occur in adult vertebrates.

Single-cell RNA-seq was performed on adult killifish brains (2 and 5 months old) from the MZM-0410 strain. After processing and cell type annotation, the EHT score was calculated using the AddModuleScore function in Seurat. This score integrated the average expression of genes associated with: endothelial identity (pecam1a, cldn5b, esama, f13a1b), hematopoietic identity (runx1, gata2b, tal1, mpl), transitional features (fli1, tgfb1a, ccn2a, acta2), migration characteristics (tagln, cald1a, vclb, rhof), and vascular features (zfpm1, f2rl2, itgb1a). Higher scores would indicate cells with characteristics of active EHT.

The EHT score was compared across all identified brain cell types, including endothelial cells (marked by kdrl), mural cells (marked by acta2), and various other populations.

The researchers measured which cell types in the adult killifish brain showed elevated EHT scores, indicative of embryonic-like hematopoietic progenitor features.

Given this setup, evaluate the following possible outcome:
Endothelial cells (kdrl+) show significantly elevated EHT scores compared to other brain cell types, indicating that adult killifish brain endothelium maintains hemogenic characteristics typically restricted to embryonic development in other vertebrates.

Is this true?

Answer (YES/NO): NO